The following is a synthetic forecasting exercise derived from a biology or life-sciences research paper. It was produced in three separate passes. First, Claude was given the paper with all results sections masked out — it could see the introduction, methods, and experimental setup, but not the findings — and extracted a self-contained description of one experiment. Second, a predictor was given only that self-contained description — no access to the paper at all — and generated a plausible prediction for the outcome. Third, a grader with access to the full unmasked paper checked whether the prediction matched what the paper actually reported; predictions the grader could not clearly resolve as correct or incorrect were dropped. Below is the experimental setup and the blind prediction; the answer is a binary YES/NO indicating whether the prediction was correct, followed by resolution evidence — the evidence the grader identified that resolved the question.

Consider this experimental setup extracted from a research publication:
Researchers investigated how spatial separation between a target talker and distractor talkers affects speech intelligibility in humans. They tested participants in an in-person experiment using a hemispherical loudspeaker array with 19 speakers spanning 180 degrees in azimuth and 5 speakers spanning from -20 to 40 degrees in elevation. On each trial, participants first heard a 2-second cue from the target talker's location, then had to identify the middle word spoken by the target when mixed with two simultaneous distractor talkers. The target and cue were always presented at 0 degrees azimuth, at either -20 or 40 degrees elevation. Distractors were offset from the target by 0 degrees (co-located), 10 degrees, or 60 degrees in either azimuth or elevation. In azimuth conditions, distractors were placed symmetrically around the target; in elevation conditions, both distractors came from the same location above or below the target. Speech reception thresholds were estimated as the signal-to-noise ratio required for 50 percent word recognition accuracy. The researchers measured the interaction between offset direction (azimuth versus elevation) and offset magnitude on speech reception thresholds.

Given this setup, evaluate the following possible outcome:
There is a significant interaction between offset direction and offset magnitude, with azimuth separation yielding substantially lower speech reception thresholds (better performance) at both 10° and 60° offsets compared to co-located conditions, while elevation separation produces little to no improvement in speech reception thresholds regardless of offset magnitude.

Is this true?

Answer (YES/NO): YES